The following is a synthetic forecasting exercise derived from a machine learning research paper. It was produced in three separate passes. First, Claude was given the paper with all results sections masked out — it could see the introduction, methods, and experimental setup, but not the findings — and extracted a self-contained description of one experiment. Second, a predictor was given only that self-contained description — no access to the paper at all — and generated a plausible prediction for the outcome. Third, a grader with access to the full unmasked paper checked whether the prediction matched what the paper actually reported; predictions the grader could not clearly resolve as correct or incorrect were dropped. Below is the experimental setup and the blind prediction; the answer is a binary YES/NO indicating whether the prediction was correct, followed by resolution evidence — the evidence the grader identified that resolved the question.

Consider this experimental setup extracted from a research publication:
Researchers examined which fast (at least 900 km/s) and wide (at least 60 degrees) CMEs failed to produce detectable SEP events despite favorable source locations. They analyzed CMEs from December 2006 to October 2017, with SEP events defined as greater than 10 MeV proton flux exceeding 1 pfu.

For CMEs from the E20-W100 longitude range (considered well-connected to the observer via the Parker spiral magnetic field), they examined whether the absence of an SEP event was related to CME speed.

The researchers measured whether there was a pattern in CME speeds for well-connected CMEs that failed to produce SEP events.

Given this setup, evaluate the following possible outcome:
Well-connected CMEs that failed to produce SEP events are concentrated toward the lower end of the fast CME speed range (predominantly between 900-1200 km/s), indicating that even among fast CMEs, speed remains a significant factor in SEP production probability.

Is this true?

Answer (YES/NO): NO